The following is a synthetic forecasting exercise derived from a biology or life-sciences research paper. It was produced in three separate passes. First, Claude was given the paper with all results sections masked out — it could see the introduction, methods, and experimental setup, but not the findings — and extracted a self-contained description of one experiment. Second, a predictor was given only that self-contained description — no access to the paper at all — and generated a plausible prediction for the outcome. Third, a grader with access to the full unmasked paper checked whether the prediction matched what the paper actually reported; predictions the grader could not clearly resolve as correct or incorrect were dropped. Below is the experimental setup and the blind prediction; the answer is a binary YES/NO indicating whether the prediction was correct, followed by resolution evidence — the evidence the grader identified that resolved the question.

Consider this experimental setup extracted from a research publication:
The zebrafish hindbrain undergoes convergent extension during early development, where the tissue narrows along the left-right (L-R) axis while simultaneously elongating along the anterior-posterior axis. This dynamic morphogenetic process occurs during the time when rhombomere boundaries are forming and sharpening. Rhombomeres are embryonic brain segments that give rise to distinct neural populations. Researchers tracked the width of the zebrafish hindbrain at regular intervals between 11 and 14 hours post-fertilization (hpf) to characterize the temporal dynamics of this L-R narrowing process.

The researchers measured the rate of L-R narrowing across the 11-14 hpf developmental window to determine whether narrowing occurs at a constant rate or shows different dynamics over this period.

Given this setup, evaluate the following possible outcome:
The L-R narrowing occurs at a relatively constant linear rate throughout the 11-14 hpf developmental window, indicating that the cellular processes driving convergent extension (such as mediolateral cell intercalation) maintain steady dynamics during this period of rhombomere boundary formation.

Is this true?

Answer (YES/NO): NO